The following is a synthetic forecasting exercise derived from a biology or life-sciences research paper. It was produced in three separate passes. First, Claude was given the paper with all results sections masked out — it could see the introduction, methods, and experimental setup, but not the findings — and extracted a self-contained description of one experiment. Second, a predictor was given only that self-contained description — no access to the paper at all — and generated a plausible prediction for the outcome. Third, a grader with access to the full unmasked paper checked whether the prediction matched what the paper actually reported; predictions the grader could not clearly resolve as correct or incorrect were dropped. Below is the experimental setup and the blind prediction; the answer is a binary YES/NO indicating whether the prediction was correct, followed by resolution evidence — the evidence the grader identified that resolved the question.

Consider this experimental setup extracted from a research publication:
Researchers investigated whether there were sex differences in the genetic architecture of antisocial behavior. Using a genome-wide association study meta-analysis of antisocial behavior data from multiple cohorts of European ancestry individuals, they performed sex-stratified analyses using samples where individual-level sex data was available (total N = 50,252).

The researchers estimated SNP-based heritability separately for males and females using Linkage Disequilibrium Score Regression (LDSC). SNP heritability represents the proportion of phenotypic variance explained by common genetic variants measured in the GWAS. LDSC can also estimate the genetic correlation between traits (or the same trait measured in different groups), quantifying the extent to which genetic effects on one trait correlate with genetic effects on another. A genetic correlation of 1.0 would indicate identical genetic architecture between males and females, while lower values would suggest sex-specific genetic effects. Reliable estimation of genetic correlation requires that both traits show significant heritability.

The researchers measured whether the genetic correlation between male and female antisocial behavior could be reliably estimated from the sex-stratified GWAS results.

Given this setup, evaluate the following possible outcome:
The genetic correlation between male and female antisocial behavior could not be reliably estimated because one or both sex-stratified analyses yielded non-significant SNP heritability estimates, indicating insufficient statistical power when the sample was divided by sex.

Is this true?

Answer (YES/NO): YES